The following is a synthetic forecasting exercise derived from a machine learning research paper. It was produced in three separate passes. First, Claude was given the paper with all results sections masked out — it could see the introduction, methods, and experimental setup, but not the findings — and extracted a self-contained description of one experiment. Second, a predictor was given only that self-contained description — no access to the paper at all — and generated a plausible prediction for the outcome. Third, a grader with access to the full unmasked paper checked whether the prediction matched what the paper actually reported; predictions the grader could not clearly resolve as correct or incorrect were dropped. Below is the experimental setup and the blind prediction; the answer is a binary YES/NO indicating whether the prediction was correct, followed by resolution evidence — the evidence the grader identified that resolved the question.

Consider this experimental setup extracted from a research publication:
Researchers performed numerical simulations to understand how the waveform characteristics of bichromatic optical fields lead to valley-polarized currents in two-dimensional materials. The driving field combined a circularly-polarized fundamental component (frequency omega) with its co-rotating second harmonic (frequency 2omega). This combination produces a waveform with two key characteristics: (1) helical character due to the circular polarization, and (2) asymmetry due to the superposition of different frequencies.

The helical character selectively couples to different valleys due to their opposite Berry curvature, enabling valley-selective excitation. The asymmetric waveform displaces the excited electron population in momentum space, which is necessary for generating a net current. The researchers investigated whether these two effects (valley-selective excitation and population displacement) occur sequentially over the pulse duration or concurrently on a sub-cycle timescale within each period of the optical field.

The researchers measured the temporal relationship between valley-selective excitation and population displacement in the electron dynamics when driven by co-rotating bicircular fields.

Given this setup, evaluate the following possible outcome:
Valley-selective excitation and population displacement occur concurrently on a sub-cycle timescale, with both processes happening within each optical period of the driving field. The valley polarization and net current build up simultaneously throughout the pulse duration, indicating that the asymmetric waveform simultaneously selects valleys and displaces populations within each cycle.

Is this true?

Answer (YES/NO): YES